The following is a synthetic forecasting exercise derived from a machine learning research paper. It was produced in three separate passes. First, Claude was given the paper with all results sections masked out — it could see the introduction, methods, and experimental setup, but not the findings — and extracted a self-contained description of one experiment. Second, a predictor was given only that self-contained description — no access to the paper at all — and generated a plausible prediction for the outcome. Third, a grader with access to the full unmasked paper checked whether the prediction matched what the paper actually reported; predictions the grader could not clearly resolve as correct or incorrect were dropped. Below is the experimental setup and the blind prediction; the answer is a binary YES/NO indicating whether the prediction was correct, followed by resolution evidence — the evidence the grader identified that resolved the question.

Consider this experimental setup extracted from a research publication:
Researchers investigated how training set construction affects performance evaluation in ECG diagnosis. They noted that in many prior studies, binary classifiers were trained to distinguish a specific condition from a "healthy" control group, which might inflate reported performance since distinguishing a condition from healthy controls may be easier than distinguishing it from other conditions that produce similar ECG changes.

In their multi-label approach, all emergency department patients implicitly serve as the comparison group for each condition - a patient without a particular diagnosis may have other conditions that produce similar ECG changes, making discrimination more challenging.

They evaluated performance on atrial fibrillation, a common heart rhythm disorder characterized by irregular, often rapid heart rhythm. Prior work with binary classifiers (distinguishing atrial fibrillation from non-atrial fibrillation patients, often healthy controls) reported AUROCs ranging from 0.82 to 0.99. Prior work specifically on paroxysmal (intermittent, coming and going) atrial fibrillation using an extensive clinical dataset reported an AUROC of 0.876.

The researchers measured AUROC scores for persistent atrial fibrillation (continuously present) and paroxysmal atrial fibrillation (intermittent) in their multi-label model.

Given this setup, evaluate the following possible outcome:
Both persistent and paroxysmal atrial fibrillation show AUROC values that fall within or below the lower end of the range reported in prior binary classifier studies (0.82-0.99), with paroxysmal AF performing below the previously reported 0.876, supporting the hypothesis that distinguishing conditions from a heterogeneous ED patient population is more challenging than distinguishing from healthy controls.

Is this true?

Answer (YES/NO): NO